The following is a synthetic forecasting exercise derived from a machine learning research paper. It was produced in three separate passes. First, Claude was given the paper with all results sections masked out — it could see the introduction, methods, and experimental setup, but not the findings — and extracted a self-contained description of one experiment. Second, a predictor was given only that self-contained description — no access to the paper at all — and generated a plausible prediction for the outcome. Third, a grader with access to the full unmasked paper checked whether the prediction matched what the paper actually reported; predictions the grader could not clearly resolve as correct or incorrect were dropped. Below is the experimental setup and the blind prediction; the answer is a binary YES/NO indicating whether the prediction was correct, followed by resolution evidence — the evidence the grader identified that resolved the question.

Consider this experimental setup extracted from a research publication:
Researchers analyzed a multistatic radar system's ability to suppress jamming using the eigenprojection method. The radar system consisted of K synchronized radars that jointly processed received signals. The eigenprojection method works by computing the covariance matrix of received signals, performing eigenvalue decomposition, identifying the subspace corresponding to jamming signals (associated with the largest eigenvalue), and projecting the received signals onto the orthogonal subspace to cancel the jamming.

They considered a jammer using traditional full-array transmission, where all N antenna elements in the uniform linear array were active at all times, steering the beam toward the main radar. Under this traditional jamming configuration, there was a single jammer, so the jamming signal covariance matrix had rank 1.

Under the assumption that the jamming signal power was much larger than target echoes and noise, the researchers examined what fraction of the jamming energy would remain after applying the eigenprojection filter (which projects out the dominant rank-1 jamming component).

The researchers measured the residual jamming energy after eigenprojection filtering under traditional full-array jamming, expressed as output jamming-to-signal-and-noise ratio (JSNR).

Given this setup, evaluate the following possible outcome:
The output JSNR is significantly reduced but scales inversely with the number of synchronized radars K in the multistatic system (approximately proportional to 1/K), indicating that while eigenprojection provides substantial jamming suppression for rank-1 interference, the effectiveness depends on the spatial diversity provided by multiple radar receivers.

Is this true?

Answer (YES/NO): NO